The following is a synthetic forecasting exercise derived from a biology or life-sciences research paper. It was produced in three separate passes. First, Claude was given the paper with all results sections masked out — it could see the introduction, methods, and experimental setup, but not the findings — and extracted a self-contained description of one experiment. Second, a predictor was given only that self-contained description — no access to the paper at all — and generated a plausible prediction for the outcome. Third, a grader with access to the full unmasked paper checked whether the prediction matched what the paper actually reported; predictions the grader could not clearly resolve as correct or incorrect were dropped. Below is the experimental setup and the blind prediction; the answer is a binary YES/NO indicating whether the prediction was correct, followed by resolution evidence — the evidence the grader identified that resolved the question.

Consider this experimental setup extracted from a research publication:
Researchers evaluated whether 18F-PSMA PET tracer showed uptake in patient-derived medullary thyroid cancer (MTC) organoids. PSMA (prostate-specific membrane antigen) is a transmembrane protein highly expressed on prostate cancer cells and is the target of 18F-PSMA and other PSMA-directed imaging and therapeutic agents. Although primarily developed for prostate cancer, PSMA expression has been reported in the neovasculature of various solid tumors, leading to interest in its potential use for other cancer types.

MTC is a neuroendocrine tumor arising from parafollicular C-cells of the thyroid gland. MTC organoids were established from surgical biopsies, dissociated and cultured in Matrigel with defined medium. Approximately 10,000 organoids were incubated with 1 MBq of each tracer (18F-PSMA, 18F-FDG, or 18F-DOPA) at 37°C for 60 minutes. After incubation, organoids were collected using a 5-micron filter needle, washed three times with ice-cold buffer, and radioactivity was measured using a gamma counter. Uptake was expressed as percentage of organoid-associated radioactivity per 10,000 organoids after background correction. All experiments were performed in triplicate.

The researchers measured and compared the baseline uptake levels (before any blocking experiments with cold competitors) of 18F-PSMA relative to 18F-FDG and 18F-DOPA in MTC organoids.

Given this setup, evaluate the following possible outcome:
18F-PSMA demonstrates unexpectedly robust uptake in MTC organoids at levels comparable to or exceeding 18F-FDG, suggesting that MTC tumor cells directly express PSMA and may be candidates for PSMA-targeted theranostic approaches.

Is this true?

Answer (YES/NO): NO